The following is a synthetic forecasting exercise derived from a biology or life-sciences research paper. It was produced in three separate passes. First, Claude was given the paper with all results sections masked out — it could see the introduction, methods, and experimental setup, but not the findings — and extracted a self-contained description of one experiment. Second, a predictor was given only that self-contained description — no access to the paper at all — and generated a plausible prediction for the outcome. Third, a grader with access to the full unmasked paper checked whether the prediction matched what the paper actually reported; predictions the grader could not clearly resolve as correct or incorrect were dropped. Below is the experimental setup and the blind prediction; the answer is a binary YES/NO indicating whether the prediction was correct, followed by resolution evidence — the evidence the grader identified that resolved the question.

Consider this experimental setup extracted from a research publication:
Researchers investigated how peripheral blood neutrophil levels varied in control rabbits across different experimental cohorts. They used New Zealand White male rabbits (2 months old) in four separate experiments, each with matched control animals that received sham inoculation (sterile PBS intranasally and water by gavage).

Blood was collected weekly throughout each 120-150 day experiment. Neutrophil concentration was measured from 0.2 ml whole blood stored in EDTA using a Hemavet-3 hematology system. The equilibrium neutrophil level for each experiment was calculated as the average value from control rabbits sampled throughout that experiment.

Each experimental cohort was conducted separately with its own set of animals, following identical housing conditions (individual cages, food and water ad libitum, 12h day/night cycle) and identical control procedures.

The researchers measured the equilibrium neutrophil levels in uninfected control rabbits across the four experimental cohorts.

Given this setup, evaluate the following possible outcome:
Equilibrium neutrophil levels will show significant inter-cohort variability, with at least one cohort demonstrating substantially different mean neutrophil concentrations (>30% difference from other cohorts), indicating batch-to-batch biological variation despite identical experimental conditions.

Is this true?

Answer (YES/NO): YES